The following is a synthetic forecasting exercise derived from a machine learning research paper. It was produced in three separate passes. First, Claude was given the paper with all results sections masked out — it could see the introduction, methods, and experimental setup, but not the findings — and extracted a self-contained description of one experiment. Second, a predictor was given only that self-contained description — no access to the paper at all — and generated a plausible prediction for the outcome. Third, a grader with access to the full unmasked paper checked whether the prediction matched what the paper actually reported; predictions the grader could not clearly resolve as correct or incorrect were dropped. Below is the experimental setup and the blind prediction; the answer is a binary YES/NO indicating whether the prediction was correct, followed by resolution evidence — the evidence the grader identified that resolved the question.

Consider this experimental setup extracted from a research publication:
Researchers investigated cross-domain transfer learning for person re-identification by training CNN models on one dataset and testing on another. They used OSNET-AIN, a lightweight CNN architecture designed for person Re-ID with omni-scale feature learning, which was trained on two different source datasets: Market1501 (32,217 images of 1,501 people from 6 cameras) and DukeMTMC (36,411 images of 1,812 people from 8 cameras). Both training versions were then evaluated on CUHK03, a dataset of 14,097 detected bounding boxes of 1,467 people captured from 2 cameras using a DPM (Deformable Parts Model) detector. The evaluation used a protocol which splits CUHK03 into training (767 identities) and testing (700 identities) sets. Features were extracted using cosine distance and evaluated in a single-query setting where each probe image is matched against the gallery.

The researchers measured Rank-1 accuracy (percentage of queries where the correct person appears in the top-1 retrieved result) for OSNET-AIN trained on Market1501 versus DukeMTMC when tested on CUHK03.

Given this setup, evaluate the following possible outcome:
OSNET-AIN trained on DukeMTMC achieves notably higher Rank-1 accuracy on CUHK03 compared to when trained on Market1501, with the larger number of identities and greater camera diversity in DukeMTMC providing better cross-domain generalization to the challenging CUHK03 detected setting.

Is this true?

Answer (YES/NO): NO